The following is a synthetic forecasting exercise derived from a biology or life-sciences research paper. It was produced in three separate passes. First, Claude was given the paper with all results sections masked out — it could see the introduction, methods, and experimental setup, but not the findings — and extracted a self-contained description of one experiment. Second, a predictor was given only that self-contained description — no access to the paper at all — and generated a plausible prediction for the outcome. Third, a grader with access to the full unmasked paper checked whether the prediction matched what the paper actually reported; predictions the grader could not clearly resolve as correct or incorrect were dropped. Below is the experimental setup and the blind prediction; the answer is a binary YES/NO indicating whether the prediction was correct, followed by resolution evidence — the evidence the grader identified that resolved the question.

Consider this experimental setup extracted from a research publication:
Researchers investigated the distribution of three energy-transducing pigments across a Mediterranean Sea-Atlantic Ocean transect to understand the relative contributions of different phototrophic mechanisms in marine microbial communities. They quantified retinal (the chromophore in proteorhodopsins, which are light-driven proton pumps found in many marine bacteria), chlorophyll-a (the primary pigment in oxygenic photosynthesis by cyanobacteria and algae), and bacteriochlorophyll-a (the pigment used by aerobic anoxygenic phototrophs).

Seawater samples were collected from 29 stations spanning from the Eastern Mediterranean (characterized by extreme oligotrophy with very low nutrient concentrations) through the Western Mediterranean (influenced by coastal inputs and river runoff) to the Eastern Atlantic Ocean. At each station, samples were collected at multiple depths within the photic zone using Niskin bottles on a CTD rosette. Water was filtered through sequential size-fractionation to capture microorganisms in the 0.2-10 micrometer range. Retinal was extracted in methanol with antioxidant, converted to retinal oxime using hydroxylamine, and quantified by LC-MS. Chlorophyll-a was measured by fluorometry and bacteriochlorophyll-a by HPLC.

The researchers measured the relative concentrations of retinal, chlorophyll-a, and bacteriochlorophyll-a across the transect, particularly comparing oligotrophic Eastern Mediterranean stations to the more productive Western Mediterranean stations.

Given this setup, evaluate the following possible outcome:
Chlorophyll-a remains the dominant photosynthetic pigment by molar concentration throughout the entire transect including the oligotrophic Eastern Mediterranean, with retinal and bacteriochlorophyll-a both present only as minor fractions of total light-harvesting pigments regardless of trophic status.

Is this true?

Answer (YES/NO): NO